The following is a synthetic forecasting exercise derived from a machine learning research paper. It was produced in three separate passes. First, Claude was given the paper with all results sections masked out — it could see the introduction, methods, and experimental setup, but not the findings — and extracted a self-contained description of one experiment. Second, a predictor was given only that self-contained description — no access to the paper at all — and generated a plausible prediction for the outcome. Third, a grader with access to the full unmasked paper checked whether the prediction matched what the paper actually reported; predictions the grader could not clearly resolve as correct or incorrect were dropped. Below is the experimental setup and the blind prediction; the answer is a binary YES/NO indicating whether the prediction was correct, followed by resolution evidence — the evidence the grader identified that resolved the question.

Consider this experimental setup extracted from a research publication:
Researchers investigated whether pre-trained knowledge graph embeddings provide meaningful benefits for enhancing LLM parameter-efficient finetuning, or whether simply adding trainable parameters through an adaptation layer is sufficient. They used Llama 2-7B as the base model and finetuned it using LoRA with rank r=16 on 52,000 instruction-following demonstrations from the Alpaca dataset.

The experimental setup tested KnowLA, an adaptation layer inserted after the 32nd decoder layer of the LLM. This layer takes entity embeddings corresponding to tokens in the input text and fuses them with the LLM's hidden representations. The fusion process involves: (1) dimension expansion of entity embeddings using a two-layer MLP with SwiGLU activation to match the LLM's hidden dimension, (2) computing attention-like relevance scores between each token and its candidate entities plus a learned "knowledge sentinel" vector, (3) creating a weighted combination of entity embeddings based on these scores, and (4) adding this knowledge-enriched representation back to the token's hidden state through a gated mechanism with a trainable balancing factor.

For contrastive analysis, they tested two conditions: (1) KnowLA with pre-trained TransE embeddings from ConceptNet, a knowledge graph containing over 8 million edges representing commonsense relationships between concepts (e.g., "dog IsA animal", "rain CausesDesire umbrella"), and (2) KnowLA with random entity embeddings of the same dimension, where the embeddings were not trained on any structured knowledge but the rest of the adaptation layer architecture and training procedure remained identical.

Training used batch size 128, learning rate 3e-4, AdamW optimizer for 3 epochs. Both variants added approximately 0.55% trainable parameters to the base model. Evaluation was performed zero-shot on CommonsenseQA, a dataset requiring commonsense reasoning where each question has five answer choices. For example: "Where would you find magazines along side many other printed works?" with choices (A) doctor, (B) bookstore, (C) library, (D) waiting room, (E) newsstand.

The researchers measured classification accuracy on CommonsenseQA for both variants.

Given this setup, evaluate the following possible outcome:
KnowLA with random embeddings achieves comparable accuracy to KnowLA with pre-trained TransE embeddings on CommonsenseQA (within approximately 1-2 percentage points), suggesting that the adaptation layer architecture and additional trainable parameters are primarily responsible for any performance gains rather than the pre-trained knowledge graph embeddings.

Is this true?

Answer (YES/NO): NO